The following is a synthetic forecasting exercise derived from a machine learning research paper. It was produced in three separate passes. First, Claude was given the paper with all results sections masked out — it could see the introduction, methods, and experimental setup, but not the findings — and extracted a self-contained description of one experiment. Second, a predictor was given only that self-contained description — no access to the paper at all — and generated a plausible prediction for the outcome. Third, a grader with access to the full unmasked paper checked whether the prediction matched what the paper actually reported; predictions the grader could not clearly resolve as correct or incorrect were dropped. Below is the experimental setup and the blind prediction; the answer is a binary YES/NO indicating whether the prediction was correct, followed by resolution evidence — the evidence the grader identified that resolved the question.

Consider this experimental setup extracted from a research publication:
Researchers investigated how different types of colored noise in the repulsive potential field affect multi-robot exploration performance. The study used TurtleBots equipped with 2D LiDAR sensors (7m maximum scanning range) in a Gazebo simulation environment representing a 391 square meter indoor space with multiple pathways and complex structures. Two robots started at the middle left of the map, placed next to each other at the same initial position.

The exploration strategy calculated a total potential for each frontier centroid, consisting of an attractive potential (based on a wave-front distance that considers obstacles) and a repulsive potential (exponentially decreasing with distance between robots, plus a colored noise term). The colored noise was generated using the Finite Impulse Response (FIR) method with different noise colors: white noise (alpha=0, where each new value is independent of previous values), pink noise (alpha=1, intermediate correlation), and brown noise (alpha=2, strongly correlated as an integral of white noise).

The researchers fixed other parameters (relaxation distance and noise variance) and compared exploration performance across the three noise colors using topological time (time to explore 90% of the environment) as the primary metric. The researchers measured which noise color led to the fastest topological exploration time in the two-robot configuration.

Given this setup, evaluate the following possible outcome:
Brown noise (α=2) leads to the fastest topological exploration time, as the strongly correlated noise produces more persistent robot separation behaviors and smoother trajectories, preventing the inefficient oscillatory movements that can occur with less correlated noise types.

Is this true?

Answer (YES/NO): YES